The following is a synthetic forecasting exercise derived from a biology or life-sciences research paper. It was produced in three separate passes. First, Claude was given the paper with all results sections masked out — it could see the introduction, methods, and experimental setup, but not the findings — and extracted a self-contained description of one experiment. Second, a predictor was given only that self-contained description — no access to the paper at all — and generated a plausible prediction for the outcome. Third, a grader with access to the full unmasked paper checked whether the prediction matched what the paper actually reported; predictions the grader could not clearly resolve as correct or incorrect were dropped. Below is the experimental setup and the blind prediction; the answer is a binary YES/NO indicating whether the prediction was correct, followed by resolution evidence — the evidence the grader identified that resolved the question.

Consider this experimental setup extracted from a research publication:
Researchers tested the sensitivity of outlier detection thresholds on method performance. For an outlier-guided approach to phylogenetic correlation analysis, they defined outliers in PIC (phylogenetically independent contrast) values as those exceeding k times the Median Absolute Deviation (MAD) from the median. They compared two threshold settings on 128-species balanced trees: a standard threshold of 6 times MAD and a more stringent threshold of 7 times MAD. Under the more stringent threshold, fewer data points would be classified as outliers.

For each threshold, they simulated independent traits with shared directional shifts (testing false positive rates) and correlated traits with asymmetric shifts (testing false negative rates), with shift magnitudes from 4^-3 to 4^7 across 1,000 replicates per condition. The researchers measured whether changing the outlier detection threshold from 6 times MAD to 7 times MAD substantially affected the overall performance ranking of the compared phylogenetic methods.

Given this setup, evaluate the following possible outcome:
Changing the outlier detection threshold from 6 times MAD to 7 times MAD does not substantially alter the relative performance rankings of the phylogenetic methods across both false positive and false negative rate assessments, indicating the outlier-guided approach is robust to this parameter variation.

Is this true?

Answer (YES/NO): YES